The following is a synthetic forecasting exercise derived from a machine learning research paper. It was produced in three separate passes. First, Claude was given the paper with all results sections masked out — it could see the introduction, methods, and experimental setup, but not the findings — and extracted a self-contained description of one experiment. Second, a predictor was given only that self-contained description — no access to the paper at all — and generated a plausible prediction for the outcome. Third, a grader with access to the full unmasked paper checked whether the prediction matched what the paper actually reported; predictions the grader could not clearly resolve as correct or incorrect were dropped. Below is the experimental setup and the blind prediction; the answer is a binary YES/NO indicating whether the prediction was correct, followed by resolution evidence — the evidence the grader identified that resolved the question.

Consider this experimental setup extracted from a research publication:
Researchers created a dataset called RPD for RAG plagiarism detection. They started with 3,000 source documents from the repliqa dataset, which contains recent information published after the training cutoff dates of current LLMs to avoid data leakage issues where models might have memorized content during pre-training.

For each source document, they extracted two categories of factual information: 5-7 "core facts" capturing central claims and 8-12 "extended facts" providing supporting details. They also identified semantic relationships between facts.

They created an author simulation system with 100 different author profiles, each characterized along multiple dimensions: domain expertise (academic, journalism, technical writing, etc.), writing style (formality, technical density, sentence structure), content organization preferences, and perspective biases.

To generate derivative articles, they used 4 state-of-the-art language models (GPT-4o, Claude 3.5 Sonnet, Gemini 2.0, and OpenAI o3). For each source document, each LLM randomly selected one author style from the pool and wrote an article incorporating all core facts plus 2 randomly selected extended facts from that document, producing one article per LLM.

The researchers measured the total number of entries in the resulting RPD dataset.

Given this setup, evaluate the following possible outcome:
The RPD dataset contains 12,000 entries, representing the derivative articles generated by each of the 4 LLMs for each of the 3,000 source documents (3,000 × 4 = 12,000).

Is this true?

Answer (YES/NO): YES